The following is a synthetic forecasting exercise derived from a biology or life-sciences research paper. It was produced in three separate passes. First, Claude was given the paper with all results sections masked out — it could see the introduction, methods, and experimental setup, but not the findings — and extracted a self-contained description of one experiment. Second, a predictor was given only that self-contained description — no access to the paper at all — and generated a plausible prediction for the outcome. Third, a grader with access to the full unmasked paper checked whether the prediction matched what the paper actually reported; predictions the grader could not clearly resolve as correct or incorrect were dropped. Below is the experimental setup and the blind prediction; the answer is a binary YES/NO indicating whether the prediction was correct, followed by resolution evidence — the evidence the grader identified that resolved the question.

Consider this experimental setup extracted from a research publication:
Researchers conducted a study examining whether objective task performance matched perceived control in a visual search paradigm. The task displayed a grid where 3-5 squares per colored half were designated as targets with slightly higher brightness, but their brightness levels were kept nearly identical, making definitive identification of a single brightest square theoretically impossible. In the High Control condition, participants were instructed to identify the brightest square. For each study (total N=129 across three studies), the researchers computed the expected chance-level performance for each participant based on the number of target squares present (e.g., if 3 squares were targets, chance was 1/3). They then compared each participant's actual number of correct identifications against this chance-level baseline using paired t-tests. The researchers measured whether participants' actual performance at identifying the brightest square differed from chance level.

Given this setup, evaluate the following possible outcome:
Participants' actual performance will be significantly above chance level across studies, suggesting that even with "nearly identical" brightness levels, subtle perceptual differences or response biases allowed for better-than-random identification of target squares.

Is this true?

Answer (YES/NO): NO